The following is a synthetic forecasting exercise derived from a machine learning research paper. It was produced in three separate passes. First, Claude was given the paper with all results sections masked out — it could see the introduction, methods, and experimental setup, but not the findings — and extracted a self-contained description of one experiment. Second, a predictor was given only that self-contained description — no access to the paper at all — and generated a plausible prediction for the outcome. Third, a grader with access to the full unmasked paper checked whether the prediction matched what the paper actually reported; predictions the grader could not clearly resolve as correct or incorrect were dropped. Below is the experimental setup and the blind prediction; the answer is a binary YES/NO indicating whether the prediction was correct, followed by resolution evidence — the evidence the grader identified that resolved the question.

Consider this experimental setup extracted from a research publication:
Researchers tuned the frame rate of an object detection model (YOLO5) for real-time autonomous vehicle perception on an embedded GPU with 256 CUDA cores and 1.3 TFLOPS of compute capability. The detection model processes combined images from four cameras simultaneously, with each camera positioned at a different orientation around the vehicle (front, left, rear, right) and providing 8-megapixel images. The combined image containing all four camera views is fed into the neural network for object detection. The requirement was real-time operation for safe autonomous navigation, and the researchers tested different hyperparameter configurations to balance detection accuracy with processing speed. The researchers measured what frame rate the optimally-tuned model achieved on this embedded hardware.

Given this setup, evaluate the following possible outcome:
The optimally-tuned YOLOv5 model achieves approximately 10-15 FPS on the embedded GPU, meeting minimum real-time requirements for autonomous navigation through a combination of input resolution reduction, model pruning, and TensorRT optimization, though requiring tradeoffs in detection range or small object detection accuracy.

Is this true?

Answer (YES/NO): NO